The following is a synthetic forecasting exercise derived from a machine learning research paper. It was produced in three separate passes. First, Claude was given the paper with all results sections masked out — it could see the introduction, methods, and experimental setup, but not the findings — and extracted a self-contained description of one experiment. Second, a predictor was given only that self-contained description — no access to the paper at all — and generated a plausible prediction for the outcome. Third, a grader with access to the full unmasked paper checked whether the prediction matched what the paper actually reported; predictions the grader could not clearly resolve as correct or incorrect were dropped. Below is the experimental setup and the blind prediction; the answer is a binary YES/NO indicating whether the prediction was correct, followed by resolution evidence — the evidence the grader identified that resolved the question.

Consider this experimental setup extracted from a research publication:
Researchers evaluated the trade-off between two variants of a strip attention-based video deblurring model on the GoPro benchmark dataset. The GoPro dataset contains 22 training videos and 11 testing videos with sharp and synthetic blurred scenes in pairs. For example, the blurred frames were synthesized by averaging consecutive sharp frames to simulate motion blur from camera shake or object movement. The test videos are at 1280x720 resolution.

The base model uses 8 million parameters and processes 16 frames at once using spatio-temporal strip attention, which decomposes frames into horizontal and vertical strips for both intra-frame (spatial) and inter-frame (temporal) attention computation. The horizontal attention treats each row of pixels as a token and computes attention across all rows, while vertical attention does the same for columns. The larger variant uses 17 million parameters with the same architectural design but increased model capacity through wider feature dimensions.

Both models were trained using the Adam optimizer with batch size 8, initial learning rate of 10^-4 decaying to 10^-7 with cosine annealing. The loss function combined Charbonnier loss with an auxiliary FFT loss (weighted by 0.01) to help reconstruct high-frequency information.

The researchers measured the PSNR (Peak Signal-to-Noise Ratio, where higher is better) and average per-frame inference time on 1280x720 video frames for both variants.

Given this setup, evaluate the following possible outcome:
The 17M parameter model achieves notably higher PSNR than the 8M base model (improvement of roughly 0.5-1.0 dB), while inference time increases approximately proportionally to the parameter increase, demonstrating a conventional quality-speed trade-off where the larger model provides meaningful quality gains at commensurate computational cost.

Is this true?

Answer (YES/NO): NO